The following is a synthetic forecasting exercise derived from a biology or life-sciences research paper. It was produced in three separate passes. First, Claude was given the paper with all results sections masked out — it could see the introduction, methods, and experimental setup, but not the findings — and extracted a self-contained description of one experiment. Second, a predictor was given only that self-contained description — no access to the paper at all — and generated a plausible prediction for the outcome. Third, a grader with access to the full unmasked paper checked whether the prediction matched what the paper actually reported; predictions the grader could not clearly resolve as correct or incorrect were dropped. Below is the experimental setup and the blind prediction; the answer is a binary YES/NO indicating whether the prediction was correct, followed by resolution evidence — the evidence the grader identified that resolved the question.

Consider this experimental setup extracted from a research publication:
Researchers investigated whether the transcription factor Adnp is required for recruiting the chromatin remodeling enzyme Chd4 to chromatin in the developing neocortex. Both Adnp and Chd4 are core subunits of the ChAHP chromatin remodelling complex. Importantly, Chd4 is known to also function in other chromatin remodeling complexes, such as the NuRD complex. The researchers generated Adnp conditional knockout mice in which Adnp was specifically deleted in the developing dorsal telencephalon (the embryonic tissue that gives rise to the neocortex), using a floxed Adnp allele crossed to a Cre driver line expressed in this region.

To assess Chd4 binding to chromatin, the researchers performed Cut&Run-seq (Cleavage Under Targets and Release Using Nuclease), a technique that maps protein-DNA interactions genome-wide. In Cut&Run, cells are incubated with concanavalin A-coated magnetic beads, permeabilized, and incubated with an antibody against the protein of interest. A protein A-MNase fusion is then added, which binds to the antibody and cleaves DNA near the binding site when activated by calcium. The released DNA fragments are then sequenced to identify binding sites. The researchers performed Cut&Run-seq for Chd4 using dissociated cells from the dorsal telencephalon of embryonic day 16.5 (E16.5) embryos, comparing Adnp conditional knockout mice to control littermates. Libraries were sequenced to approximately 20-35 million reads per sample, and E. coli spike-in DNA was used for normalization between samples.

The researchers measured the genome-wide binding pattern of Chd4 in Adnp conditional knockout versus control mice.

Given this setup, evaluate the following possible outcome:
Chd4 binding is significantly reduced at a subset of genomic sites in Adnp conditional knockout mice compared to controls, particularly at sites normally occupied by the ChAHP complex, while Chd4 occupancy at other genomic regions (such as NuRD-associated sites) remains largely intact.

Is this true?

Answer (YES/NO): YES